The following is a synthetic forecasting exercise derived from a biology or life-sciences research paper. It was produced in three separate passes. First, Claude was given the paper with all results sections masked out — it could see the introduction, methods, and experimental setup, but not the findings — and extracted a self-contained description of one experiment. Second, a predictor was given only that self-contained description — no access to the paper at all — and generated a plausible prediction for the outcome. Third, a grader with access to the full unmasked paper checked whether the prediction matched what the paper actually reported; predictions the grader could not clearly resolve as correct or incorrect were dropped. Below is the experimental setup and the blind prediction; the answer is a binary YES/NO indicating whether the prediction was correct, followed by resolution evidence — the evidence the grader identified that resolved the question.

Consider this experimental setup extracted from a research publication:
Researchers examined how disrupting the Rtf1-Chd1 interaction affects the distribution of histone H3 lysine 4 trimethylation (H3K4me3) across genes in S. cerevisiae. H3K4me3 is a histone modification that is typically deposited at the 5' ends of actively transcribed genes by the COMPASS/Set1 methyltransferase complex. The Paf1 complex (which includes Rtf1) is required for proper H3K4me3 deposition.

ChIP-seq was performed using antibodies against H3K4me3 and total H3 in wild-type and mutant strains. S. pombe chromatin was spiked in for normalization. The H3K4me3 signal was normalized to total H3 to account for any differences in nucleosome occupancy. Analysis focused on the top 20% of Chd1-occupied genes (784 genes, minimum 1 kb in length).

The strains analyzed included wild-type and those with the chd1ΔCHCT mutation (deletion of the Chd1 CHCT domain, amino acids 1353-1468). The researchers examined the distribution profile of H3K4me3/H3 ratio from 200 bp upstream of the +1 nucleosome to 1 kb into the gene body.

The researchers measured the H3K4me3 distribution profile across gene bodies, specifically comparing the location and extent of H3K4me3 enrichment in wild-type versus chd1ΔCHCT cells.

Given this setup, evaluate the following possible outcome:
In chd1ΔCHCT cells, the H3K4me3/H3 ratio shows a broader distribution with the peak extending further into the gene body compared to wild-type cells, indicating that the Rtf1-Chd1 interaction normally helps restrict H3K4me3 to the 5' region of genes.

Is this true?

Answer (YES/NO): NO